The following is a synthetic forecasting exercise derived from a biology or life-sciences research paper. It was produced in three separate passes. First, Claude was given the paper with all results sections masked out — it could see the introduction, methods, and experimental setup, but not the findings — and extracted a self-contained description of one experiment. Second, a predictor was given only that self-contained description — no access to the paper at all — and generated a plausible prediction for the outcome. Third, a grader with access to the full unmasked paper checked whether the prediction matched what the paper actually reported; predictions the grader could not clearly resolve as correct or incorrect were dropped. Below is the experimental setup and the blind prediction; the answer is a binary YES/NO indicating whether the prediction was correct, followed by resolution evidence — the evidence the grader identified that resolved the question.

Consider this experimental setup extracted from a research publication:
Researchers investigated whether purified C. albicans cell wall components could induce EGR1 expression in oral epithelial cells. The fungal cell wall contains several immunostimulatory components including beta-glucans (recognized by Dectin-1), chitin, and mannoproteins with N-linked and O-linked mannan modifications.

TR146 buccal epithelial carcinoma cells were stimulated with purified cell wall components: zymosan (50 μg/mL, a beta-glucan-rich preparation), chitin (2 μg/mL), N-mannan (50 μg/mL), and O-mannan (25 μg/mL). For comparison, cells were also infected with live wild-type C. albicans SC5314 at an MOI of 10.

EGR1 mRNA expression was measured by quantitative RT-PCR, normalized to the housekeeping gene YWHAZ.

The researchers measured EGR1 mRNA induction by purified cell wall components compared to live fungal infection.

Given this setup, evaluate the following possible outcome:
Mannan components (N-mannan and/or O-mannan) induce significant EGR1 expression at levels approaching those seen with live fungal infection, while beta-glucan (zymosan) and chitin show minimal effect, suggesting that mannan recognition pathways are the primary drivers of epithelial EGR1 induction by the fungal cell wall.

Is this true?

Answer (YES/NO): NO